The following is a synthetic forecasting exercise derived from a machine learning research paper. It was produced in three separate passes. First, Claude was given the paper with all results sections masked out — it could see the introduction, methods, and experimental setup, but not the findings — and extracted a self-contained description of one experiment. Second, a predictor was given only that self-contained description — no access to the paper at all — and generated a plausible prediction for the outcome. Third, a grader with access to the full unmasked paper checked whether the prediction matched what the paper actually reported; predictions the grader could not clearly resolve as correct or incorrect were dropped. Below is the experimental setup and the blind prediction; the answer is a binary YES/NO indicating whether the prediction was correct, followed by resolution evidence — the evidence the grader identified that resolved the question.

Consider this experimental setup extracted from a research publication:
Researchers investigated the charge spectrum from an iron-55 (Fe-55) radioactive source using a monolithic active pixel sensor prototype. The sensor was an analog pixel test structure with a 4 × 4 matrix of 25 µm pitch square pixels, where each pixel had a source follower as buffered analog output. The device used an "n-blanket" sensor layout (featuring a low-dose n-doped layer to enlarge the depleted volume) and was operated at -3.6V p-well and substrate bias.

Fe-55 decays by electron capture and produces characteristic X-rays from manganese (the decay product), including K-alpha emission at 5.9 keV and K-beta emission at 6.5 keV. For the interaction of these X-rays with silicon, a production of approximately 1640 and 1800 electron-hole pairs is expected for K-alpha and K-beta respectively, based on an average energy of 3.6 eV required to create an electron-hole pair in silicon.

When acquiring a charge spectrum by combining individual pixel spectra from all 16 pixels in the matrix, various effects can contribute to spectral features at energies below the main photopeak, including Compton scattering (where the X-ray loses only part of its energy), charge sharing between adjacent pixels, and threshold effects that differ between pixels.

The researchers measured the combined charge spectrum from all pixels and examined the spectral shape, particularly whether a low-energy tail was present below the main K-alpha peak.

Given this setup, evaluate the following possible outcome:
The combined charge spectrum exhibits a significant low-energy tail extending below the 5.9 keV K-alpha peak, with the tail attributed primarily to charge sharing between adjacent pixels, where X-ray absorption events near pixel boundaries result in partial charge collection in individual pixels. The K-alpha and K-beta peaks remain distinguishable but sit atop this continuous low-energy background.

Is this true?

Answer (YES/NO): NO